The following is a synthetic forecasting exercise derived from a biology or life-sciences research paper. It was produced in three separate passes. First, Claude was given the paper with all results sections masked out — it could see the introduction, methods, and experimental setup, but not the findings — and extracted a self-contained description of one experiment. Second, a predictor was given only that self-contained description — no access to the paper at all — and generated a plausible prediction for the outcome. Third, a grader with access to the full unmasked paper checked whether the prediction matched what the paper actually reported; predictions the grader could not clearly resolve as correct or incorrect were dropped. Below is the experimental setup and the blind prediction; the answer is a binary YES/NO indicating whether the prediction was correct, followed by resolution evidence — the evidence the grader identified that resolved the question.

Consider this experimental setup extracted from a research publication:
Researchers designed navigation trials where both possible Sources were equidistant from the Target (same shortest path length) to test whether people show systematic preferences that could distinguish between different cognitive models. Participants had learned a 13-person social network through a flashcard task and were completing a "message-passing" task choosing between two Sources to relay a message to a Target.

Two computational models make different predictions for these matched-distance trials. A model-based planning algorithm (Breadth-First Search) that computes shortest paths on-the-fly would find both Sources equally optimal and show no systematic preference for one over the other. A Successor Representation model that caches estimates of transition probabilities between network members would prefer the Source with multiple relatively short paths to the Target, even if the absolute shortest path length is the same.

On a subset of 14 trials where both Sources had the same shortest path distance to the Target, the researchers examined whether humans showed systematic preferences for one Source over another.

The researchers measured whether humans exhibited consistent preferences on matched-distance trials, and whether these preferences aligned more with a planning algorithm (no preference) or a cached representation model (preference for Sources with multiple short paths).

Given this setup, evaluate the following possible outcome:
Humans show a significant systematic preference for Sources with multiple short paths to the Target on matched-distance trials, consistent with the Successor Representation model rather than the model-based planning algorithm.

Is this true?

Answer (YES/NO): YES